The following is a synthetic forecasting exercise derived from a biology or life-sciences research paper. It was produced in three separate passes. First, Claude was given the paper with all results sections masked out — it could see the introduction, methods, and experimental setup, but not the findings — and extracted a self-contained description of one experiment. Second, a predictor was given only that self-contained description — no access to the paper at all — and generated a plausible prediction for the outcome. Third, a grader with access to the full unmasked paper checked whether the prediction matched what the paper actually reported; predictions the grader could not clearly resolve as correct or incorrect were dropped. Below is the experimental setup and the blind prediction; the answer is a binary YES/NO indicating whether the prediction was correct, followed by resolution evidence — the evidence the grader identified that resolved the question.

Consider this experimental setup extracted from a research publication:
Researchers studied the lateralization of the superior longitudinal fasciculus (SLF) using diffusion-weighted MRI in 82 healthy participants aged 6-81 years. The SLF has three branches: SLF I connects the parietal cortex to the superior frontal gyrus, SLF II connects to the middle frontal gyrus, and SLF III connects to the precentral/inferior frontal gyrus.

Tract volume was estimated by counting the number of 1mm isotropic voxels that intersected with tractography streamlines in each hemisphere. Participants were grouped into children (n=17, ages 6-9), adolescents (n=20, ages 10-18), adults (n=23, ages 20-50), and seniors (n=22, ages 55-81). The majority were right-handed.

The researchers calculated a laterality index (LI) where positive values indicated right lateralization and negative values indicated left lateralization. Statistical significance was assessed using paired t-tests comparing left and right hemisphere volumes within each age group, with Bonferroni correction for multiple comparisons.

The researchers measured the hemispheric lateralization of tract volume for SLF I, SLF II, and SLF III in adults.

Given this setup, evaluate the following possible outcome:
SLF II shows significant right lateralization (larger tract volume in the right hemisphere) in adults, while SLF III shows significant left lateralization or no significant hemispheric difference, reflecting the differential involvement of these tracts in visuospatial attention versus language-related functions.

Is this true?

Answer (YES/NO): NO